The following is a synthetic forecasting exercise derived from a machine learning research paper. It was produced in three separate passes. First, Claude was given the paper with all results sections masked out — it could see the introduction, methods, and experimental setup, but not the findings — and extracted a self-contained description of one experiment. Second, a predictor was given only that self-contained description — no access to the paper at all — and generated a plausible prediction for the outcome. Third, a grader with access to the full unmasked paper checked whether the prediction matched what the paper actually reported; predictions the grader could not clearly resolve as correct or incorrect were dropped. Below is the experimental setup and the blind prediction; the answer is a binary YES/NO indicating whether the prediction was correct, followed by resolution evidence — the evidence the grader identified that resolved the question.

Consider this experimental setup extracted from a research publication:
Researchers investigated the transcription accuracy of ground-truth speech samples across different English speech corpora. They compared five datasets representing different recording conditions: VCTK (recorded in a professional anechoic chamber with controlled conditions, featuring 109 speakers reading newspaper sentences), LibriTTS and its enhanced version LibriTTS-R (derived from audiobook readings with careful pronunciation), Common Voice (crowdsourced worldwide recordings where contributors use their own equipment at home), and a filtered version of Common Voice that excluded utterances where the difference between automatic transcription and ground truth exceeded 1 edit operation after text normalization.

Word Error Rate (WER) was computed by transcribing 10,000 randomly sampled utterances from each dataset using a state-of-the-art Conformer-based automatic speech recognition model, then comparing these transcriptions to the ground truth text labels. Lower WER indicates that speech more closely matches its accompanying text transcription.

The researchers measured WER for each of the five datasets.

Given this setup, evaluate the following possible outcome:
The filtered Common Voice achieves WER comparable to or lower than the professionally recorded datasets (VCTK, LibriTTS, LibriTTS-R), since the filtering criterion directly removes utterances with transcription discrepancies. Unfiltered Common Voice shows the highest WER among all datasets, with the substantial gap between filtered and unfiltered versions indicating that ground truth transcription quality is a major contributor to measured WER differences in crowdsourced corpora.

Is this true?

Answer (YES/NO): NO